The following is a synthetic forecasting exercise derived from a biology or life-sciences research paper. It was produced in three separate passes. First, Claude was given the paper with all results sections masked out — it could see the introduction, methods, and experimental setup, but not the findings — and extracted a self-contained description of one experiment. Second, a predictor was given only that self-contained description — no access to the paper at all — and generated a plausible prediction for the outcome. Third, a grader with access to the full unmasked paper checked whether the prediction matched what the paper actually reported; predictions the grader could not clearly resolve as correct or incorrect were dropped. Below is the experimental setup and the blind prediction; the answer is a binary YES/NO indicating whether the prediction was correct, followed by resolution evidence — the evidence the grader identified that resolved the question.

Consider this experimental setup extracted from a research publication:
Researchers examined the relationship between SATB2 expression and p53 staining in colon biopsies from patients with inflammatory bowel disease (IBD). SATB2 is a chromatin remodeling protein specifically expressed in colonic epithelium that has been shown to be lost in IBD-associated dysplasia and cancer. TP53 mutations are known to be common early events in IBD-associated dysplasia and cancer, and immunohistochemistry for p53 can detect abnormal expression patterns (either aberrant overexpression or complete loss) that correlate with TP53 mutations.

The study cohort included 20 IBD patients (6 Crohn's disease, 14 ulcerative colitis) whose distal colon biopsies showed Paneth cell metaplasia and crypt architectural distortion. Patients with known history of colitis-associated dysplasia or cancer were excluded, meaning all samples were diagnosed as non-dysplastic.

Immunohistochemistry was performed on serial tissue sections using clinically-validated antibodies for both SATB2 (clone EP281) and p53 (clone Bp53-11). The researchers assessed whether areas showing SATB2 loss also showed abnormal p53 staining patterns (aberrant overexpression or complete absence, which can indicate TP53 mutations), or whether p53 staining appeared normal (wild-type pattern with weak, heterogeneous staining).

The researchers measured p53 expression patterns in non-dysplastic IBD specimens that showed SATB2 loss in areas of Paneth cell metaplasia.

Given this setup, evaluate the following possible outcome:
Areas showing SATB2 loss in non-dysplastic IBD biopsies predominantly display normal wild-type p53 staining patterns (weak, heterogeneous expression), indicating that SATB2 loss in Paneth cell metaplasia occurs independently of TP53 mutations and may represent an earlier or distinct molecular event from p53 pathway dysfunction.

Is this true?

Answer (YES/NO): YES